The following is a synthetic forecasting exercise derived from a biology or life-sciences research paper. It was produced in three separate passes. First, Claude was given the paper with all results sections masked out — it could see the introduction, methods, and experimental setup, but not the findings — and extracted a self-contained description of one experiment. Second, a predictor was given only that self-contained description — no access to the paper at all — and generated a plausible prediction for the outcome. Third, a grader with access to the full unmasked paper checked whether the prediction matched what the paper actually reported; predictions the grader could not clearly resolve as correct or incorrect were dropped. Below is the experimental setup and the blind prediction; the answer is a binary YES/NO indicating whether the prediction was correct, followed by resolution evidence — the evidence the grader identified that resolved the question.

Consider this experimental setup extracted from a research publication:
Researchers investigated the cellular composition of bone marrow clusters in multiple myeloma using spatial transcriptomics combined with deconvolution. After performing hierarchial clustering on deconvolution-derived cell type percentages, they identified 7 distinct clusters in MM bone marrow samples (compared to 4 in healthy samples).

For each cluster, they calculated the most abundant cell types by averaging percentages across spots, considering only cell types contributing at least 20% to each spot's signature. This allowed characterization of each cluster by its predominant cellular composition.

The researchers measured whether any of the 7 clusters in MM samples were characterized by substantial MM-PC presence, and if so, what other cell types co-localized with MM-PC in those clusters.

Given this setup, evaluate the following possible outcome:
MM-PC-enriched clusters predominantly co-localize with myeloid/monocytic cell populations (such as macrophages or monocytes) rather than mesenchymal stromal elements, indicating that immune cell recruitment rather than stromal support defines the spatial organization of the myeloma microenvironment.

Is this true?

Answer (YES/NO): NO